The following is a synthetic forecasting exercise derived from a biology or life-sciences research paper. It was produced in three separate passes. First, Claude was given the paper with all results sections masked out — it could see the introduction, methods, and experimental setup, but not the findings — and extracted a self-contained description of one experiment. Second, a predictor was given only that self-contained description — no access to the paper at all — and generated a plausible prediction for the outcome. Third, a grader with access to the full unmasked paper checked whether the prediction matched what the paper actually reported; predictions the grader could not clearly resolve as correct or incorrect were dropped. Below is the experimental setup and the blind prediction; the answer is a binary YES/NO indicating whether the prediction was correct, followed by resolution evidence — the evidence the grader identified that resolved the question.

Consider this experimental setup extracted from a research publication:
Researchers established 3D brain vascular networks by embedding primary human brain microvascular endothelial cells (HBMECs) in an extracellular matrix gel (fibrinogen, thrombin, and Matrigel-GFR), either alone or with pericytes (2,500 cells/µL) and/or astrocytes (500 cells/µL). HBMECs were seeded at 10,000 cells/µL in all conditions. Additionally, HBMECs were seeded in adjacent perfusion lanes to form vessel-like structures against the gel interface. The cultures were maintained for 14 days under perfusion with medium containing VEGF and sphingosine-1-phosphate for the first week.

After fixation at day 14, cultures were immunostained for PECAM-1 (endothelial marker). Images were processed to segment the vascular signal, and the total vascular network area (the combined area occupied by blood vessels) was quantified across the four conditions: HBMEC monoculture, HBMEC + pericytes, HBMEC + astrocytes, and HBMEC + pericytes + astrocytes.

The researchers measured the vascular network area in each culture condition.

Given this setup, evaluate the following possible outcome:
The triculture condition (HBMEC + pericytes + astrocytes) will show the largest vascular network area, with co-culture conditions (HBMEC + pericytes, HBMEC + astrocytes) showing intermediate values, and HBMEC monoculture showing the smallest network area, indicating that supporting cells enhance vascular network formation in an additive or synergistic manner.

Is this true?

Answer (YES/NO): NO